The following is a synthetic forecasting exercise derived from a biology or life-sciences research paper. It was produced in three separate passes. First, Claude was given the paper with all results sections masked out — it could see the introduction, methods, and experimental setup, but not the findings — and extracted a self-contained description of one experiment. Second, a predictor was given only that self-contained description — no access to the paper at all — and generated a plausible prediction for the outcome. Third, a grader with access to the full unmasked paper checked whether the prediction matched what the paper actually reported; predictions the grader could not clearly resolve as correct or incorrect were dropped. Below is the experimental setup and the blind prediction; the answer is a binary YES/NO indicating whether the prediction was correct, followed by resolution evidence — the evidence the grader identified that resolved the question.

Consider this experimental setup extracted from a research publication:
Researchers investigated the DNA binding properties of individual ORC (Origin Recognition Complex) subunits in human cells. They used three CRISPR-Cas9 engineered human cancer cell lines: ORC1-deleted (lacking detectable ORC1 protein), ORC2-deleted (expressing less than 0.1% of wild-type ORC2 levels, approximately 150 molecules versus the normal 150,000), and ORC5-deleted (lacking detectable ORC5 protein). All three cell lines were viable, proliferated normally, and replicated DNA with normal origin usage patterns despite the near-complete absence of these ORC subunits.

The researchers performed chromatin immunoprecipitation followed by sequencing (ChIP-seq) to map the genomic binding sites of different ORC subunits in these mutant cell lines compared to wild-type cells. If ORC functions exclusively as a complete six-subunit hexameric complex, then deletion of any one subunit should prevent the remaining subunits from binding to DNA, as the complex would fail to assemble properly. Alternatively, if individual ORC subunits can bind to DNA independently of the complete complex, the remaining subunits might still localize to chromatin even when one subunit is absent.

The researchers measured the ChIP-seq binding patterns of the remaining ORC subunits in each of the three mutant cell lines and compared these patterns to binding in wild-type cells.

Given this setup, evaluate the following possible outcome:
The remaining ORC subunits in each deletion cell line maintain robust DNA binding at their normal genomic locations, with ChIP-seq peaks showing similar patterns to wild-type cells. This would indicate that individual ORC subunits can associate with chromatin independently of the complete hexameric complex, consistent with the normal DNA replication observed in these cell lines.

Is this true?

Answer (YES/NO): NO